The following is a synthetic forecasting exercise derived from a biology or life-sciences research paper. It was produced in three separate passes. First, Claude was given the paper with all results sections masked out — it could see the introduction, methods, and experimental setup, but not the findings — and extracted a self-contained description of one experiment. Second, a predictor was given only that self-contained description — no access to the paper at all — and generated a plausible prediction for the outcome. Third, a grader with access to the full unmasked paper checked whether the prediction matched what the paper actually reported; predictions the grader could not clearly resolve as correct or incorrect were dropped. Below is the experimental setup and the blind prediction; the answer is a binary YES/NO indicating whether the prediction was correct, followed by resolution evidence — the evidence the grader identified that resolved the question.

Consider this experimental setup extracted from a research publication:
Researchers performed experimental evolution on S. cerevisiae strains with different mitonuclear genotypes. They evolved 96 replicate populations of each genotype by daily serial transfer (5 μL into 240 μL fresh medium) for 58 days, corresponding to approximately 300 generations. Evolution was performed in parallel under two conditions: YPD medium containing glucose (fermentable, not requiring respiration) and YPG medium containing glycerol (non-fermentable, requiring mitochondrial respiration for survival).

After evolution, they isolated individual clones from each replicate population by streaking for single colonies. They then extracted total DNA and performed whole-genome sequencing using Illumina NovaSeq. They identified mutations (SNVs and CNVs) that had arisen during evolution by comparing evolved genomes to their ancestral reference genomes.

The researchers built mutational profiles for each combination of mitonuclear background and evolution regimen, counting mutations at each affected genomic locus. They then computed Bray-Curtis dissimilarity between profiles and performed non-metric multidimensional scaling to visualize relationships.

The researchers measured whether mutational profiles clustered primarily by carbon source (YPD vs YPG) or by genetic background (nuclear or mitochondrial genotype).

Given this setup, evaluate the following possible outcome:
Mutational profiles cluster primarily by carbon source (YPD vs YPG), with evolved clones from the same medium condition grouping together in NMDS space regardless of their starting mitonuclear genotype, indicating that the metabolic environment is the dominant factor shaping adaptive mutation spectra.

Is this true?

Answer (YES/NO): NO